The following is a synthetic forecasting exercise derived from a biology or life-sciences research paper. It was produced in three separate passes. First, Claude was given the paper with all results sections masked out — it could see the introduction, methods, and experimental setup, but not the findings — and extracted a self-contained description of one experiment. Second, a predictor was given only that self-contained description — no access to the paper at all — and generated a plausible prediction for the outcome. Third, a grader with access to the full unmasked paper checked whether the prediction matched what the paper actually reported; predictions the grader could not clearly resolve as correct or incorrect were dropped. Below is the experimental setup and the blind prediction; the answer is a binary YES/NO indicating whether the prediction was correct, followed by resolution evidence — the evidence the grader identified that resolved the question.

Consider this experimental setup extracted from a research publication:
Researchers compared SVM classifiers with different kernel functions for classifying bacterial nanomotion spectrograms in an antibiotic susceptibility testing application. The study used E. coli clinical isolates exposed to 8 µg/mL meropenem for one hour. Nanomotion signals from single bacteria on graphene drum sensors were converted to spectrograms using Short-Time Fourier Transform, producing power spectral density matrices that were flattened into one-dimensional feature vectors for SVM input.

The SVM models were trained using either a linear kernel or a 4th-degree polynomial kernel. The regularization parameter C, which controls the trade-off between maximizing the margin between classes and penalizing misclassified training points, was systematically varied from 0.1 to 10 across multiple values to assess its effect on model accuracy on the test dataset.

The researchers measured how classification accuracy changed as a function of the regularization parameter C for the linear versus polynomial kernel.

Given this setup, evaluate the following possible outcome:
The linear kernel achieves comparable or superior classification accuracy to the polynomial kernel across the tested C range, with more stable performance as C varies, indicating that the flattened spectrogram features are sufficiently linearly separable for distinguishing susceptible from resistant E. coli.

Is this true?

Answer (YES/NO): NO